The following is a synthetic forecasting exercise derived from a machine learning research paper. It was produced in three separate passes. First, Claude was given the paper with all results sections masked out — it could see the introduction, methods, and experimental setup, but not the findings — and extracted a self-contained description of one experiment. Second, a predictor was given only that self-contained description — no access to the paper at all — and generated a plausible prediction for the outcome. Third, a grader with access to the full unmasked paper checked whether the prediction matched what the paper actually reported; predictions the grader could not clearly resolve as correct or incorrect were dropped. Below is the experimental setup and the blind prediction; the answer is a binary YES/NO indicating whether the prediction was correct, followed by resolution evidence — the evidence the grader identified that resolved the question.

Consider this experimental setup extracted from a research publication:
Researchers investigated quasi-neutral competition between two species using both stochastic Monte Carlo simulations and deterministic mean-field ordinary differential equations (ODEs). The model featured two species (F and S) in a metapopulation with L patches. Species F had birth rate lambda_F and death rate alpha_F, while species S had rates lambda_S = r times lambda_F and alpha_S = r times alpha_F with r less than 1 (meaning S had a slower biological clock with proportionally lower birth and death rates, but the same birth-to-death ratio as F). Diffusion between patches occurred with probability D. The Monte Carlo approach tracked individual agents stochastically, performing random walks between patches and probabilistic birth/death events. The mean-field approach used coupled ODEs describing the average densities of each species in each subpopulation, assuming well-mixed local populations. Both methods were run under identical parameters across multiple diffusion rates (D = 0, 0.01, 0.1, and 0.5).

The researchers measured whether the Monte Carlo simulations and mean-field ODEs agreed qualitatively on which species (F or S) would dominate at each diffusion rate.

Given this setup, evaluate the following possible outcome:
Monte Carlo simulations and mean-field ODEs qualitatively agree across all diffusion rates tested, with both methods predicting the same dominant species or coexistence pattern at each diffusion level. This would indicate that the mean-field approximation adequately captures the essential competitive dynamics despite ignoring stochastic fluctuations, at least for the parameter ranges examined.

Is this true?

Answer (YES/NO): YES